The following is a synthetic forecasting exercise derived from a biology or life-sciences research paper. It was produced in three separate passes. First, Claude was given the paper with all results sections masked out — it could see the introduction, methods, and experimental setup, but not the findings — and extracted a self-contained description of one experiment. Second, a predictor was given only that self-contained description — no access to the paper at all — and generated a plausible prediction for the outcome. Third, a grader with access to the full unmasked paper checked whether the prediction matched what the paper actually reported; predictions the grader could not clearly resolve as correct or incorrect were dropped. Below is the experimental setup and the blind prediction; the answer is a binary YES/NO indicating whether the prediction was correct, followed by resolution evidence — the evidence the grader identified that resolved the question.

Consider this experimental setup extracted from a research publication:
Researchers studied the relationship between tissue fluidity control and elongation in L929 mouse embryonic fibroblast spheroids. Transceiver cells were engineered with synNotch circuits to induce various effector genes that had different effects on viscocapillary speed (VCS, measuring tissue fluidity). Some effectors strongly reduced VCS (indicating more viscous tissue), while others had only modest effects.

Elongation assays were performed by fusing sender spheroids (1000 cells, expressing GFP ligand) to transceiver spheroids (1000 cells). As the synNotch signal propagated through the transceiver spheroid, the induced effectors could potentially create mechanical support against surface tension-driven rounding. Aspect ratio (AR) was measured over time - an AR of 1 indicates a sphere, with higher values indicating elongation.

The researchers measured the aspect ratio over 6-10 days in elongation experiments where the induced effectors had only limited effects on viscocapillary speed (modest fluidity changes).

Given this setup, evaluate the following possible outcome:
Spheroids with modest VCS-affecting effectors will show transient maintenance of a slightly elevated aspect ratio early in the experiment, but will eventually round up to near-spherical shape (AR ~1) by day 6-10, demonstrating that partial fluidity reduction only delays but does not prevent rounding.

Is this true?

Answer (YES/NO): NO